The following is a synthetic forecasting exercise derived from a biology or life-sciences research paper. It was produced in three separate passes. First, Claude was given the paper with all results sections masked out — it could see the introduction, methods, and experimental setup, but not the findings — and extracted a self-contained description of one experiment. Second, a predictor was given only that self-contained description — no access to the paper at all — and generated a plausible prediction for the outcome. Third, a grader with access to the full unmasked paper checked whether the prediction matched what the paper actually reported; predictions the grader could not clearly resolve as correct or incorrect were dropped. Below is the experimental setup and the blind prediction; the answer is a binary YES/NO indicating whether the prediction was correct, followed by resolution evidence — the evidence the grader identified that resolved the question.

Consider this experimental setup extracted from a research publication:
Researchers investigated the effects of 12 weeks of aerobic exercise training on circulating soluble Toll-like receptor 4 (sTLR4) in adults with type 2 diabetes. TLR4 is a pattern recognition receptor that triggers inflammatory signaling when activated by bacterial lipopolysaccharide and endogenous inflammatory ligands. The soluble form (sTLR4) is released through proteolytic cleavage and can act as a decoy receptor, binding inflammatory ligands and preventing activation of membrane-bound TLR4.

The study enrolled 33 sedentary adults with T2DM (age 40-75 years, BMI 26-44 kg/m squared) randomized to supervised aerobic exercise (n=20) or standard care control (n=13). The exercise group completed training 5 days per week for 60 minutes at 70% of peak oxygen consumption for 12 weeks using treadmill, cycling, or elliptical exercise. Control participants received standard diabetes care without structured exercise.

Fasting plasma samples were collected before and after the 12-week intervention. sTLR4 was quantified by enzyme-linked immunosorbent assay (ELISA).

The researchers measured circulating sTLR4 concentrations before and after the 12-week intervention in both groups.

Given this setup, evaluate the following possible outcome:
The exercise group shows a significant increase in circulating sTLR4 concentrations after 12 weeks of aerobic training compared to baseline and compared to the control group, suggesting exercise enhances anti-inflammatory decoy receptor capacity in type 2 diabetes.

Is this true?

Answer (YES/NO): NO